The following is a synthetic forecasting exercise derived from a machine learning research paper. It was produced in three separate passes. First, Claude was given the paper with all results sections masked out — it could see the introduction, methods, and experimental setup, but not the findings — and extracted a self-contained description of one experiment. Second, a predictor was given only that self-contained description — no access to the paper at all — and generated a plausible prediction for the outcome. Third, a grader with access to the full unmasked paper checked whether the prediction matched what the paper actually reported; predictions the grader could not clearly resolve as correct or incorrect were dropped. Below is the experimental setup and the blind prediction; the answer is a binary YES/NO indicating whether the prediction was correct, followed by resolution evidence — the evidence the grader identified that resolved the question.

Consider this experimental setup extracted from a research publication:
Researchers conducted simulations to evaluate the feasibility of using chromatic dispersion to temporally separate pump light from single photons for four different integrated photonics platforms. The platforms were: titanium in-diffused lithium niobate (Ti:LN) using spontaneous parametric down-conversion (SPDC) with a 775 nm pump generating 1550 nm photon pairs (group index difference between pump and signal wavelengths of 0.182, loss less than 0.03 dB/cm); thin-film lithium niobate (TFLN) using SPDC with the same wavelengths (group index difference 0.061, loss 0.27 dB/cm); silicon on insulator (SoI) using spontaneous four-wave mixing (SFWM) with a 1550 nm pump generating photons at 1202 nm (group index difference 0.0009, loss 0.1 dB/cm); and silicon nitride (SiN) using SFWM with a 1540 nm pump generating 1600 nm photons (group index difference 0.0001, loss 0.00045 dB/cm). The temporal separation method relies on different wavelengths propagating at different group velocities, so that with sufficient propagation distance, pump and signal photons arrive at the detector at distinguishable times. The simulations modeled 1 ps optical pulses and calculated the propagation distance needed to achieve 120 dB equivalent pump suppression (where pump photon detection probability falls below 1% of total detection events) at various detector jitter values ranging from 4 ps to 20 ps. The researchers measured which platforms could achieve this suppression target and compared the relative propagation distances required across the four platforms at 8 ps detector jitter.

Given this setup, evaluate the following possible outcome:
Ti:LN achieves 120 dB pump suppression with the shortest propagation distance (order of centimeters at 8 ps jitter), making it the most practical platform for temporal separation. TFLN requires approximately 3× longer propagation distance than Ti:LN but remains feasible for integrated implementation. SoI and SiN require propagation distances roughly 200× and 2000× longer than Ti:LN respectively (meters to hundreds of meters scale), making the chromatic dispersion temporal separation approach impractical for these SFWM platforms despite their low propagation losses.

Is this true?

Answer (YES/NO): NO